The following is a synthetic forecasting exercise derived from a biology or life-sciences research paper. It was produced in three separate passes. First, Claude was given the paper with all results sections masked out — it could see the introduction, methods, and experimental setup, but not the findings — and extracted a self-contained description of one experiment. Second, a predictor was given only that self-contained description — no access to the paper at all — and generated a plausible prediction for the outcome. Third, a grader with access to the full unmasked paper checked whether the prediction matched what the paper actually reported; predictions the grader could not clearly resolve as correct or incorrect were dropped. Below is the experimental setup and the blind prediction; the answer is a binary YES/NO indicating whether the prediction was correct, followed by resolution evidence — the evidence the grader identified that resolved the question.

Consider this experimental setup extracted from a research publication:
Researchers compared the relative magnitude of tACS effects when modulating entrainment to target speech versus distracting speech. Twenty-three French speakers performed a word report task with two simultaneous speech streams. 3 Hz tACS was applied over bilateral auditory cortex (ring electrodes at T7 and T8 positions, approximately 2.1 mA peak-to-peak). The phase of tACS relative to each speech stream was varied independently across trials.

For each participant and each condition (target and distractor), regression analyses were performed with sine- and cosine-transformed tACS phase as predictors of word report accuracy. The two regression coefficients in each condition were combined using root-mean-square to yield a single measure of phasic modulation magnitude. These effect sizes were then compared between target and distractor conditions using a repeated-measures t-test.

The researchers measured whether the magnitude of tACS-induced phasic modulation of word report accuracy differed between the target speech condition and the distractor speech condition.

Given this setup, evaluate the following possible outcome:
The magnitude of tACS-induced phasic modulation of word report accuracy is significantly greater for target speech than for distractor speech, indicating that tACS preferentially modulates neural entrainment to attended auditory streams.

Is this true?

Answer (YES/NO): NO